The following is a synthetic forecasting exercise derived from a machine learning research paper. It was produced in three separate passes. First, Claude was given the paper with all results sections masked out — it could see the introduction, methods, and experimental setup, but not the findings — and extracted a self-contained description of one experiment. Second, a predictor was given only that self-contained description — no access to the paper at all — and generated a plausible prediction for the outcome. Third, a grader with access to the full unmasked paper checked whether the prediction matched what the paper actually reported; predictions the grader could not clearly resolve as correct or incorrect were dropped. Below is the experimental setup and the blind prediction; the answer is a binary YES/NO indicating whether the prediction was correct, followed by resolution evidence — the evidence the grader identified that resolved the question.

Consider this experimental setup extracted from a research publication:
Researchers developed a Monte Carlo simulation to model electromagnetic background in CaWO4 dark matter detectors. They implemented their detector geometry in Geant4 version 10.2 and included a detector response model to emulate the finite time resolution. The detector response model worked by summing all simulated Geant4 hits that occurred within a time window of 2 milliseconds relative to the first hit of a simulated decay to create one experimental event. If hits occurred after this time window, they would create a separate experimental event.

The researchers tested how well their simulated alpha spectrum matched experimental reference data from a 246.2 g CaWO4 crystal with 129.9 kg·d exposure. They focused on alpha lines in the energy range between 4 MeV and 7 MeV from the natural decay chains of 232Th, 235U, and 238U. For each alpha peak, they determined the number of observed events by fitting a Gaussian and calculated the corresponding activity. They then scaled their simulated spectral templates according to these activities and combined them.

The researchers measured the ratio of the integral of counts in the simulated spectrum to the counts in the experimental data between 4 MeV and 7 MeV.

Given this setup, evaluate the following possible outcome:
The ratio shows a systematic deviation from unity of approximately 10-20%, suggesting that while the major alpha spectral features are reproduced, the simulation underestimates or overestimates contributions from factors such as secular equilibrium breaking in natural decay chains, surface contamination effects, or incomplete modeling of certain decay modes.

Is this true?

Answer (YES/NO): NO